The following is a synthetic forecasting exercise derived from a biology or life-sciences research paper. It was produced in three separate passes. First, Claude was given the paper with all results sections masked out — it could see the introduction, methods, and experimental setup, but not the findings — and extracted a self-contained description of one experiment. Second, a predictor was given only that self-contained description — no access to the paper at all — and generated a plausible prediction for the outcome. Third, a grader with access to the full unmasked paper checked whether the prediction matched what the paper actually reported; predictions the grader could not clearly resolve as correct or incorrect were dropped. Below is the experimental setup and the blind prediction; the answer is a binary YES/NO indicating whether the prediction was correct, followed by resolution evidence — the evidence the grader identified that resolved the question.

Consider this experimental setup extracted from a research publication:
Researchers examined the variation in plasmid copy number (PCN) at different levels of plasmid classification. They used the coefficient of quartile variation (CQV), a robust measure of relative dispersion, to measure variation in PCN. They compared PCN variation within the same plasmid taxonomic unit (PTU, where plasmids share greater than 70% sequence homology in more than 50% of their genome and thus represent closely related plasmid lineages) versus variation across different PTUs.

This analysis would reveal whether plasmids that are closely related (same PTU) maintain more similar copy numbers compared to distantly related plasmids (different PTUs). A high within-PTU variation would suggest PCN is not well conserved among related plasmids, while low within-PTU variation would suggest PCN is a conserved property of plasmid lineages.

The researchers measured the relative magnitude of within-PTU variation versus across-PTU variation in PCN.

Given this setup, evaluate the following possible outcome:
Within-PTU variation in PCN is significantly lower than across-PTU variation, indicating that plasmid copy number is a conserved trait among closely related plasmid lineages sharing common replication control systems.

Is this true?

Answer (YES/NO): YES